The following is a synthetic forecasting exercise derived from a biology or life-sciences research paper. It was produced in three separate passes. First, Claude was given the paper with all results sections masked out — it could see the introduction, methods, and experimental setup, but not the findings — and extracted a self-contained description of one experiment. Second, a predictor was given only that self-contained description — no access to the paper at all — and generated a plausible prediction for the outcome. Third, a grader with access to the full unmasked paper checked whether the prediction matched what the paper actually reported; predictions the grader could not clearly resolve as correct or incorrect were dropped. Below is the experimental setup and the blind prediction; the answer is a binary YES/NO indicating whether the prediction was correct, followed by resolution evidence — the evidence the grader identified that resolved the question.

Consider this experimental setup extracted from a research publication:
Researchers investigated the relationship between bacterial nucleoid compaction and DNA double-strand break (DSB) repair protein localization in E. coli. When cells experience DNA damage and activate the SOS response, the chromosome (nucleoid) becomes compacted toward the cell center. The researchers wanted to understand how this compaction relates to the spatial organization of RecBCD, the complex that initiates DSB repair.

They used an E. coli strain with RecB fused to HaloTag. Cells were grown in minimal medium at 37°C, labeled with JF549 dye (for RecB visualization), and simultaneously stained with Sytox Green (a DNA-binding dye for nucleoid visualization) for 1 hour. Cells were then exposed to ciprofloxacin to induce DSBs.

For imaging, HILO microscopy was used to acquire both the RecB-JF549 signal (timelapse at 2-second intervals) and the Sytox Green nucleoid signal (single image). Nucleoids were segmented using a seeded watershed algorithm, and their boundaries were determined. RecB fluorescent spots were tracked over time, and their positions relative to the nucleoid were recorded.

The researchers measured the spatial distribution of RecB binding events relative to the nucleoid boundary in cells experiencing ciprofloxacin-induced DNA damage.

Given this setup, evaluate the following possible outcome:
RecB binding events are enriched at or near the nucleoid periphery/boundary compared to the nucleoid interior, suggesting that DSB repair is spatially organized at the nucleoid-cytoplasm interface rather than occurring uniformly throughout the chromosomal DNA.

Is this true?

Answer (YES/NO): NO